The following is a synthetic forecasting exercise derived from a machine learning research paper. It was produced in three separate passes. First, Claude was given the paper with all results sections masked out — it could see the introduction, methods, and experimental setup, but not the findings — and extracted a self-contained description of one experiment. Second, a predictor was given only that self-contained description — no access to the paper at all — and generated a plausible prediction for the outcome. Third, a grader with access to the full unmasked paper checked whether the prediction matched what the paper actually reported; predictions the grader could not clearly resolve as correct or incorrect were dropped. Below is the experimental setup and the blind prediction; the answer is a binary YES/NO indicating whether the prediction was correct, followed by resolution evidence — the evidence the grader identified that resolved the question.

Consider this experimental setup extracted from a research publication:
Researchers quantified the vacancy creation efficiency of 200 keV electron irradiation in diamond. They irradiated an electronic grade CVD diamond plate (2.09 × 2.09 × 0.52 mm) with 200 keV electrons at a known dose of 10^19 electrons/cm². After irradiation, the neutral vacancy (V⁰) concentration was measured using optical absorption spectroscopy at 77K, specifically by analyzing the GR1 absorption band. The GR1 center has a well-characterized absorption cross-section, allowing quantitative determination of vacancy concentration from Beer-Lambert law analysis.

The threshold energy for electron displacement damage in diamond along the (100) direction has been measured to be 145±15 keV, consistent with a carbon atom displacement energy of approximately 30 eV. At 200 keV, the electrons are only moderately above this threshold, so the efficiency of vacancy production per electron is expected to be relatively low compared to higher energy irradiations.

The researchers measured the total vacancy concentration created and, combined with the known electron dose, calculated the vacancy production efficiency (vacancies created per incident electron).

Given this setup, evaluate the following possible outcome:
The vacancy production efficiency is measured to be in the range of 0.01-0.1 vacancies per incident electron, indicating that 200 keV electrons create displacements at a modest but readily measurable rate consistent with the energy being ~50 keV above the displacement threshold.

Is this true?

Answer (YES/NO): YES